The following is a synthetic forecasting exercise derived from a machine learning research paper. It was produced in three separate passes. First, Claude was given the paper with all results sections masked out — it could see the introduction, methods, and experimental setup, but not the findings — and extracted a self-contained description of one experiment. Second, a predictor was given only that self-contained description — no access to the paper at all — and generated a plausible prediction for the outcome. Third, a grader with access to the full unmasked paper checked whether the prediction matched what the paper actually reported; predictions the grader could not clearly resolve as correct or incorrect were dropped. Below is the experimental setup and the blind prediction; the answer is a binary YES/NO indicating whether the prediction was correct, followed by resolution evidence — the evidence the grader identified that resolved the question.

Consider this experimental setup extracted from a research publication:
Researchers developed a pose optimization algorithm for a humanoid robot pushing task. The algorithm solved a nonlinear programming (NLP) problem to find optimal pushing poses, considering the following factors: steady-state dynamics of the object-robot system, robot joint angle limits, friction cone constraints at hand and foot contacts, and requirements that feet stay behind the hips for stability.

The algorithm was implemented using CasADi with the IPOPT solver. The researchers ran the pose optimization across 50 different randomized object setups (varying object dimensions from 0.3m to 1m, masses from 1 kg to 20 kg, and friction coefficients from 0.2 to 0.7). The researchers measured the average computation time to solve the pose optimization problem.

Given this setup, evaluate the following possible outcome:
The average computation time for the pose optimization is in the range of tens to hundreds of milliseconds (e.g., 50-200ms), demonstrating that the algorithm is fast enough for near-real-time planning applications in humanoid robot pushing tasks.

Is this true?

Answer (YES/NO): NO